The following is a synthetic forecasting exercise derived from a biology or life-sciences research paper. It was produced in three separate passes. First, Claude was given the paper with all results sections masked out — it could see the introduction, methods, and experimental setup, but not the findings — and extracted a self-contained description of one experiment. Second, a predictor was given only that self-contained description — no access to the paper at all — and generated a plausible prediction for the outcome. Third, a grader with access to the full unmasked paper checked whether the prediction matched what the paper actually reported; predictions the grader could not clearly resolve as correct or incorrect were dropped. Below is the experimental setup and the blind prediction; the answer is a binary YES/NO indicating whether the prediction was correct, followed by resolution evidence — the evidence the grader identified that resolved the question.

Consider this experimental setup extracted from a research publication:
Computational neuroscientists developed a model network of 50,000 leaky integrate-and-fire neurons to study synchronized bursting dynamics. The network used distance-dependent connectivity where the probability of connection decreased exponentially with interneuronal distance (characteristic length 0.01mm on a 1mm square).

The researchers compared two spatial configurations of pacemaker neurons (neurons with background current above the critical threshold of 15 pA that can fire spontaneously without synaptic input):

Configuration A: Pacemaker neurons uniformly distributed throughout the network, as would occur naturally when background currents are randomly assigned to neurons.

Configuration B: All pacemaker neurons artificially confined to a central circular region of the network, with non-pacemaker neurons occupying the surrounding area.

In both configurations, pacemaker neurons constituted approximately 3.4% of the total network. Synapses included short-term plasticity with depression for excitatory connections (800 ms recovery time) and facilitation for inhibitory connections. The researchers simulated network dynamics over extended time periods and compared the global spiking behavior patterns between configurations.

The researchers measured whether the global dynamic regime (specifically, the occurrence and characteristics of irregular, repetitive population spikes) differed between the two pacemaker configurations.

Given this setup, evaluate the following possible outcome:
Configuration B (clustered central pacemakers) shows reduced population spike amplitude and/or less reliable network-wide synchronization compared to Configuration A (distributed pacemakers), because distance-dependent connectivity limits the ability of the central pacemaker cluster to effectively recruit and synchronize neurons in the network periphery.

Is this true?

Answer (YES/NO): NO